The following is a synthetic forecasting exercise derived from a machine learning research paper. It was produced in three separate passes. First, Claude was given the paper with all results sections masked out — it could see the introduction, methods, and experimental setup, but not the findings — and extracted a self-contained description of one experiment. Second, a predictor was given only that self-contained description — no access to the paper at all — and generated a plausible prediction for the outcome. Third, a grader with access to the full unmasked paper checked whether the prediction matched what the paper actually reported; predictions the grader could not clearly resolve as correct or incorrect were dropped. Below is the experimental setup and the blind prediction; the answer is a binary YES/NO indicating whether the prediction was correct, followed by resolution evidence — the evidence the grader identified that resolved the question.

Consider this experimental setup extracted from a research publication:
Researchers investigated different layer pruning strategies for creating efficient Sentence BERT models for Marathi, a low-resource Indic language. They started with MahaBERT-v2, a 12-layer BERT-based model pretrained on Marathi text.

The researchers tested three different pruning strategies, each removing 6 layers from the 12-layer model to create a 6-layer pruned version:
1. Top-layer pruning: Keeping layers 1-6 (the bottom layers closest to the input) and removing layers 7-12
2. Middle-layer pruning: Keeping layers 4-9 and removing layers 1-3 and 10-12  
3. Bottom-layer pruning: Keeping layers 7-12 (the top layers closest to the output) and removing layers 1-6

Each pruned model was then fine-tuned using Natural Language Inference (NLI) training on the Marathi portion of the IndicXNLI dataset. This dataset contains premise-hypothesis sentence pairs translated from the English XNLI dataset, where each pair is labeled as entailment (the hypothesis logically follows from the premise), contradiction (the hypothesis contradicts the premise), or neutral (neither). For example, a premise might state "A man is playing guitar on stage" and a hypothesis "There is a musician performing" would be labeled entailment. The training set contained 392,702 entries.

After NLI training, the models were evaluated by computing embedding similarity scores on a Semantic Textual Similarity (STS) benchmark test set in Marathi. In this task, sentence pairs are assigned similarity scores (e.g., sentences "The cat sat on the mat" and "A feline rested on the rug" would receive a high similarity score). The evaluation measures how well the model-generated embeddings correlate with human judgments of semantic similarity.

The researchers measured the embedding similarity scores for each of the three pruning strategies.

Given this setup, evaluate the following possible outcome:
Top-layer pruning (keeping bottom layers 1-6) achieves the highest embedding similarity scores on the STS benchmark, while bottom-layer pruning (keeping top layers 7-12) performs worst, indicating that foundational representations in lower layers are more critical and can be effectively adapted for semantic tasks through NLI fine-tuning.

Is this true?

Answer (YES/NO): NO